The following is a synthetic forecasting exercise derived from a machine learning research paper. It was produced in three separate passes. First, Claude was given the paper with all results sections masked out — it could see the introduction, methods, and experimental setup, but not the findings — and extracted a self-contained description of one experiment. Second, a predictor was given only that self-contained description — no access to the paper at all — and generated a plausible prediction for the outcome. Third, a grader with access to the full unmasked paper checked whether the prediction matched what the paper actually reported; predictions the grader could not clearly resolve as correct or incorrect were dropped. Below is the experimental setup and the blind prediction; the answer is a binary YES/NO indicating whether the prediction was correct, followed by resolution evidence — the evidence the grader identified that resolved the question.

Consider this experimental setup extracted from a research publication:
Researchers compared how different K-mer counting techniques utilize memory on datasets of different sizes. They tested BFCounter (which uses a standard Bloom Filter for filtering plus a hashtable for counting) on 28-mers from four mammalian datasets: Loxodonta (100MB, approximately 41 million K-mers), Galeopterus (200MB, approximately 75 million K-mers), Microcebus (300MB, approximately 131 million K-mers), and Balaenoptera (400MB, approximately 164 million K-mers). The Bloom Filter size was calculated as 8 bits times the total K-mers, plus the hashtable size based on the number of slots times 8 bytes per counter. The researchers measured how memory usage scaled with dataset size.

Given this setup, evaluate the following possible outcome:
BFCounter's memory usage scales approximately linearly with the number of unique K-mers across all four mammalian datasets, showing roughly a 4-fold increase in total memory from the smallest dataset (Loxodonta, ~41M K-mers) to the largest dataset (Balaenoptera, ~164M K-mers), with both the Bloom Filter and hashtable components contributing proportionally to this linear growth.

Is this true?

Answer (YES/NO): NO